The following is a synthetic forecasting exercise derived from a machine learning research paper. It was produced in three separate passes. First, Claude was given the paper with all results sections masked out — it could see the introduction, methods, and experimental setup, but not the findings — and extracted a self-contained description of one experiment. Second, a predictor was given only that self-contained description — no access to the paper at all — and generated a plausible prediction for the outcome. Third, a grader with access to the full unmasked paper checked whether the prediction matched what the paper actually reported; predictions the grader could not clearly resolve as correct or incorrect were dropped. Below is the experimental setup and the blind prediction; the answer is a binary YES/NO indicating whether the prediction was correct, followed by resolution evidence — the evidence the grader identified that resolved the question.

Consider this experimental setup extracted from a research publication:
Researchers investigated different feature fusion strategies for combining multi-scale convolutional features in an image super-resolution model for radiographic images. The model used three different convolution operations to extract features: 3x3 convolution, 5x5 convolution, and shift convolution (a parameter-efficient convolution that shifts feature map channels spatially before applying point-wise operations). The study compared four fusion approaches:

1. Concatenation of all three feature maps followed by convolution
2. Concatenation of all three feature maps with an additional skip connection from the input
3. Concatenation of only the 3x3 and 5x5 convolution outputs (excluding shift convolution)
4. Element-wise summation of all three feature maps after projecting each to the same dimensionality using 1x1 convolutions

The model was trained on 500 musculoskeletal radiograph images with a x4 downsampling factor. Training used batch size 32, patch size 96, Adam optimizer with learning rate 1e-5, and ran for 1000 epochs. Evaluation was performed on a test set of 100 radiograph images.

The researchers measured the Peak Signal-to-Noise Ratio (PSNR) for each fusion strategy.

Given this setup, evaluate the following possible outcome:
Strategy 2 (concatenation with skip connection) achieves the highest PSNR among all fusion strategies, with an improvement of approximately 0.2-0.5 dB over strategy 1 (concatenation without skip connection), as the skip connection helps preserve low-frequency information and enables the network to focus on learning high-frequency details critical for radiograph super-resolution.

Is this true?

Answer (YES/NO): NO